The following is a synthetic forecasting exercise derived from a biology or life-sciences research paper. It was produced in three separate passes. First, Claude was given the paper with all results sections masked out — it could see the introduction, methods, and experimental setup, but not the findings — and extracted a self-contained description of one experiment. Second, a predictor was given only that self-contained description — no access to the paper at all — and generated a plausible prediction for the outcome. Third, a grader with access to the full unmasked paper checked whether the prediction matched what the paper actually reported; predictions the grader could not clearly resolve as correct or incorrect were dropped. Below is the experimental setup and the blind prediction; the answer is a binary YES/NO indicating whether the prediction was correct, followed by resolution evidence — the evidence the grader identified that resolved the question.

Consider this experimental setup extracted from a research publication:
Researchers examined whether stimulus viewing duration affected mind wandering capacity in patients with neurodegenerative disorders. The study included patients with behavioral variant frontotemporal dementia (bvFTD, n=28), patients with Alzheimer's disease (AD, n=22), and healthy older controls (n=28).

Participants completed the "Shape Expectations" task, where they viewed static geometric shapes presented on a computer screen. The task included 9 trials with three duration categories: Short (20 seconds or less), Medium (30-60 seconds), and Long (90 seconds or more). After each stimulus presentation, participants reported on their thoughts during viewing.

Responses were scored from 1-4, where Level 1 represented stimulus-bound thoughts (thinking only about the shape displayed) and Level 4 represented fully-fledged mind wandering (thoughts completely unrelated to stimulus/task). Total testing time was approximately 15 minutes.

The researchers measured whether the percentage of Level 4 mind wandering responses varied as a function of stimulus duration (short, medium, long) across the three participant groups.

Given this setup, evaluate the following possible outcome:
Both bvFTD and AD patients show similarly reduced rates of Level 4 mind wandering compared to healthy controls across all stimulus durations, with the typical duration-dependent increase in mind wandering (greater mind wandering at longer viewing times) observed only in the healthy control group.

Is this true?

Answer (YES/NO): NO